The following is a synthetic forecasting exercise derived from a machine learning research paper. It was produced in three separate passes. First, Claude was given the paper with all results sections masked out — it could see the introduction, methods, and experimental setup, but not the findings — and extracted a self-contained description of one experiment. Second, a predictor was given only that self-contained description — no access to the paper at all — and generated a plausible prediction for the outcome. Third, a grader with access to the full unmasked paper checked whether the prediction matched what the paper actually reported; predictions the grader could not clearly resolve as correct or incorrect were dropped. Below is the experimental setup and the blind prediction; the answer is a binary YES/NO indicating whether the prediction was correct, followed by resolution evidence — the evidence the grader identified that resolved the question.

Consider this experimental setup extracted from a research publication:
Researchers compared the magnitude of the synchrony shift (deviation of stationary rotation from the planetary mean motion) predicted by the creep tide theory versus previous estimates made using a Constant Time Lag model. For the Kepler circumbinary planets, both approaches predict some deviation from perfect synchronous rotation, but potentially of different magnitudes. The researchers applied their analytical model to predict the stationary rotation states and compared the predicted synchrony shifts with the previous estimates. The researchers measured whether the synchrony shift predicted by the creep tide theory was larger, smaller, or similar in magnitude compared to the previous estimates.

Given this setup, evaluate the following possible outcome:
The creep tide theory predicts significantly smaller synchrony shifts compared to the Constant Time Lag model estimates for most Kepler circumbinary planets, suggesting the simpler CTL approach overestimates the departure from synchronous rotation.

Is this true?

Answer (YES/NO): YES